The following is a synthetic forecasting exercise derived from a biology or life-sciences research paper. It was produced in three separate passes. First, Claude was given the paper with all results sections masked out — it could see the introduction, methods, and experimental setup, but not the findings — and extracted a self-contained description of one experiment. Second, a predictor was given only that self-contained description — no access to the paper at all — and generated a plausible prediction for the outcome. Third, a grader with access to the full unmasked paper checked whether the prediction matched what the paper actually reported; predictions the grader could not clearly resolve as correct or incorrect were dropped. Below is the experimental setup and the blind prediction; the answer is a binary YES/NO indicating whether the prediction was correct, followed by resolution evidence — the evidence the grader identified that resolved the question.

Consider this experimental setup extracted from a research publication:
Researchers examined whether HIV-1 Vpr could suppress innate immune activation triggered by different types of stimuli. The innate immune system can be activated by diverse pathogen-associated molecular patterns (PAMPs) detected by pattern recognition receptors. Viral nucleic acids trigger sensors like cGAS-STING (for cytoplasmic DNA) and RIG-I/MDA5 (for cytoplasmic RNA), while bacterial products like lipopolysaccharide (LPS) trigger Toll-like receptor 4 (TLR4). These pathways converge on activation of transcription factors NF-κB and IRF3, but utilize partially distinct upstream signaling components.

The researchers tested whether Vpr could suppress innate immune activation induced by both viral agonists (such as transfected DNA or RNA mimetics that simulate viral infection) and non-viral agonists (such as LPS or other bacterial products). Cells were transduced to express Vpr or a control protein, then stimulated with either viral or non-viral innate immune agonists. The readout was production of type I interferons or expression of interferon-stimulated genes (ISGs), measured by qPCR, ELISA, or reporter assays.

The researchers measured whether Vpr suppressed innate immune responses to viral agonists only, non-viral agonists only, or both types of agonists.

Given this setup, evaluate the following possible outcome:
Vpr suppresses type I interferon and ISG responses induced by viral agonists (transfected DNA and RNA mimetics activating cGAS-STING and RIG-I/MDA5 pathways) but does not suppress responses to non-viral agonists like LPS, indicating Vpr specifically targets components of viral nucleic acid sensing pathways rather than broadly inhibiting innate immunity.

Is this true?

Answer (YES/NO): NO